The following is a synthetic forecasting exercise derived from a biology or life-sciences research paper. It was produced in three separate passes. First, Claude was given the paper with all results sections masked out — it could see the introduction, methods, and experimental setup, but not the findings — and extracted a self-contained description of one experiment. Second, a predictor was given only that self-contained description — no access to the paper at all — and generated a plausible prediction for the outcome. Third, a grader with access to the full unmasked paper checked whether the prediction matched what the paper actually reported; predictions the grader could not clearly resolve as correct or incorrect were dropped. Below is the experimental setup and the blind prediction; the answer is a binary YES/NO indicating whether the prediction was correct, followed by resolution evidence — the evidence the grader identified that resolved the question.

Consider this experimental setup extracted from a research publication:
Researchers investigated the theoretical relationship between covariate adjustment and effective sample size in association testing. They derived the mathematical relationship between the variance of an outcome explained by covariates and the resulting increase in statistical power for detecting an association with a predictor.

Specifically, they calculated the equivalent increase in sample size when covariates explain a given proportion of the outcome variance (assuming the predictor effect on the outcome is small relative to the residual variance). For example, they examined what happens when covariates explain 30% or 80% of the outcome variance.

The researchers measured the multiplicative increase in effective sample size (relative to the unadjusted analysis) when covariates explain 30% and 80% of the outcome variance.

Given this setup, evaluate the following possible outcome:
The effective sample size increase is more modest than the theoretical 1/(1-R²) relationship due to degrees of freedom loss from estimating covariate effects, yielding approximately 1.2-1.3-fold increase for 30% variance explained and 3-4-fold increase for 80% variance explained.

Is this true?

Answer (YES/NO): NO